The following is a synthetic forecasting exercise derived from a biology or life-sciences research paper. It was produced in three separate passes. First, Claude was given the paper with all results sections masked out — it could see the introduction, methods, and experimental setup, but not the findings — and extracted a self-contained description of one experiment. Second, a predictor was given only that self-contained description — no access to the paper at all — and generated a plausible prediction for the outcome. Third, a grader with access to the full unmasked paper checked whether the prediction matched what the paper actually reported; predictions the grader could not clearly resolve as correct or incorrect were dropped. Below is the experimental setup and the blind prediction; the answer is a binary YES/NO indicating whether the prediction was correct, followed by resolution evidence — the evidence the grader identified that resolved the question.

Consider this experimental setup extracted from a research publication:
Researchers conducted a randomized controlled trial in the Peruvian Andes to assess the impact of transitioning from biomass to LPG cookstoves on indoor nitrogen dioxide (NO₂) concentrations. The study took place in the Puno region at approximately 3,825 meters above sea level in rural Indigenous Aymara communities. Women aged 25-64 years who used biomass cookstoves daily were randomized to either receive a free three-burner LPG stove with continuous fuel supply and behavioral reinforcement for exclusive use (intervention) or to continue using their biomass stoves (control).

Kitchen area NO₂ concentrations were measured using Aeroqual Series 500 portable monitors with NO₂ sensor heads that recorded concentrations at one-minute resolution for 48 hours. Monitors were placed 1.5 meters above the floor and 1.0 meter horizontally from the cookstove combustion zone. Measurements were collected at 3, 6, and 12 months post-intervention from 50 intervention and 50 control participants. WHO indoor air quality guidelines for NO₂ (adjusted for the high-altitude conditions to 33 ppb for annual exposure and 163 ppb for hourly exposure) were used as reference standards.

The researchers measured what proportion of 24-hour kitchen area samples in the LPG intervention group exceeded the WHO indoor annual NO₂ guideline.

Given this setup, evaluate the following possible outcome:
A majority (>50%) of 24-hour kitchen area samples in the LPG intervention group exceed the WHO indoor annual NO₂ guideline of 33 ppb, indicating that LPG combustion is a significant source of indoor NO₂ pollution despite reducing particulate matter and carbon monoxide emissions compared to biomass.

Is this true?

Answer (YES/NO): YES